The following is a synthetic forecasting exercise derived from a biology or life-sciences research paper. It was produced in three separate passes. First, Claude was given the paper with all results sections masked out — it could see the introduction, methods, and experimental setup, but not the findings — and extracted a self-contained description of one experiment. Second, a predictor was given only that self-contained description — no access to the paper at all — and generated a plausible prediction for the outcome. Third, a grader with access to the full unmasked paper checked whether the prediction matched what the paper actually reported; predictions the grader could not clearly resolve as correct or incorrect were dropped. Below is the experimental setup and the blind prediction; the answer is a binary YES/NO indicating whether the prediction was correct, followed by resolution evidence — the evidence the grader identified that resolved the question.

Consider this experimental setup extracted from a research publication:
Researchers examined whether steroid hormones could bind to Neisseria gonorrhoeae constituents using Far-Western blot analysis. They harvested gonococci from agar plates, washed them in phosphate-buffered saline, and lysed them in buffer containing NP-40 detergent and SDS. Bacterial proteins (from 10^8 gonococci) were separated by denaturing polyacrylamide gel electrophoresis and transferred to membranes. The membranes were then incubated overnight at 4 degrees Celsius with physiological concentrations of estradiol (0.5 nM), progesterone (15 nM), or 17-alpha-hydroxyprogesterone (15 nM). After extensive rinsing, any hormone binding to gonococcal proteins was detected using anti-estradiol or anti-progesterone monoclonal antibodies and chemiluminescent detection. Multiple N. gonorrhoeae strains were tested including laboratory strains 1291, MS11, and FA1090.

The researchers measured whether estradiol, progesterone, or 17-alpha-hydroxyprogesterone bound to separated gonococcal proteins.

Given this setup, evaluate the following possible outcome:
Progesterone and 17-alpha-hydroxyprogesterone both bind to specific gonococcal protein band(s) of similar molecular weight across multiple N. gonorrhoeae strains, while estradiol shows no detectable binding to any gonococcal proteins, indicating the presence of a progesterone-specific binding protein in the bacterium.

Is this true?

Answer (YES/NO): NO